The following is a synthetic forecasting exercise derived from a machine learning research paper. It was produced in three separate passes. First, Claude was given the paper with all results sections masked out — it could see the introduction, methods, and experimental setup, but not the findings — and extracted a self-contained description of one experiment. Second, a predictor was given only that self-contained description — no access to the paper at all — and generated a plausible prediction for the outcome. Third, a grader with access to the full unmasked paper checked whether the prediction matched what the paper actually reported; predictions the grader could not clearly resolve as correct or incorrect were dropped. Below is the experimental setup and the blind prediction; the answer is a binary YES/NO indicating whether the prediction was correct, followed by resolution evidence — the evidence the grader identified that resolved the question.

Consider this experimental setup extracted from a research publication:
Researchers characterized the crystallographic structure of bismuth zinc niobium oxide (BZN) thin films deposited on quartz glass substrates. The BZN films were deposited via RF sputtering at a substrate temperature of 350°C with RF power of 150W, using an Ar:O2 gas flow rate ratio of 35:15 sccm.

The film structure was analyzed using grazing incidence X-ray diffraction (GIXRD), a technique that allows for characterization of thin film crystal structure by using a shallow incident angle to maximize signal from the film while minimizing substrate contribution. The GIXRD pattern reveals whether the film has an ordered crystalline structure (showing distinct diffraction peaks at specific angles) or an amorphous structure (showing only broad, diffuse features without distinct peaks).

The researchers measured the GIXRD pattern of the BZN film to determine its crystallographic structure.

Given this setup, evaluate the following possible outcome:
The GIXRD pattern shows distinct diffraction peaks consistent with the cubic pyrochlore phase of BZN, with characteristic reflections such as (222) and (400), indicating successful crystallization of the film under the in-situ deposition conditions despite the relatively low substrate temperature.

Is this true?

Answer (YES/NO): NO